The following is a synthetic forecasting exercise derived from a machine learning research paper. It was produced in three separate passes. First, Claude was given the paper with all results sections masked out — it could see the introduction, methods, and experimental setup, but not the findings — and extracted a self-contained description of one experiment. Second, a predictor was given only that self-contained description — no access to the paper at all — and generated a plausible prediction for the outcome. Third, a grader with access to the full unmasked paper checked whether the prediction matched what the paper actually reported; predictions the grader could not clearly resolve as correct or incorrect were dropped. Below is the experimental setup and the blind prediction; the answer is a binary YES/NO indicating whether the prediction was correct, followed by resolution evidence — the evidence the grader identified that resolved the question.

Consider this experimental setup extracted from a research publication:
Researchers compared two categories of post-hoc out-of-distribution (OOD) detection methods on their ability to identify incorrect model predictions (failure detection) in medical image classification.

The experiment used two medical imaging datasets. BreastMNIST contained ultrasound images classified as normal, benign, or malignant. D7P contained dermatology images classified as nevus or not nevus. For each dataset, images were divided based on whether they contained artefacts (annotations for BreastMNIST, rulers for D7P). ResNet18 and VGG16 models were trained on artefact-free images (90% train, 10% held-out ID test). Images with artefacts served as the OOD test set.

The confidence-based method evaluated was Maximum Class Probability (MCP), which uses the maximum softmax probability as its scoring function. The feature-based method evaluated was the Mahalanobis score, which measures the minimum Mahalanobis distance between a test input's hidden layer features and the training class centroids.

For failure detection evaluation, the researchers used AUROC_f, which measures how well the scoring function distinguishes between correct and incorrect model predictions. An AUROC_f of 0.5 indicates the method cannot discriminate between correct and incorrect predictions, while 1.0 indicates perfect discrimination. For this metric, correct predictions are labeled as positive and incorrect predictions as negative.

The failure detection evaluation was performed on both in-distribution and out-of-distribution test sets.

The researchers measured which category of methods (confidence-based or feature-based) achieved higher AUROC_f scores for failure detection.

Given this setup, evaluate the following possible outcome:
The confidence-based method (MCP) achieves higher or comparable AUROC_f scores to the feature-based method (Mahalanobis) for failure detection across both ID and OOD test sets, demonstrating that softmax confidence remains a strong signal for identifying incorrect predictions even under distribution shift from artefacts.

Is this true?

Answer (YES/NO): YES